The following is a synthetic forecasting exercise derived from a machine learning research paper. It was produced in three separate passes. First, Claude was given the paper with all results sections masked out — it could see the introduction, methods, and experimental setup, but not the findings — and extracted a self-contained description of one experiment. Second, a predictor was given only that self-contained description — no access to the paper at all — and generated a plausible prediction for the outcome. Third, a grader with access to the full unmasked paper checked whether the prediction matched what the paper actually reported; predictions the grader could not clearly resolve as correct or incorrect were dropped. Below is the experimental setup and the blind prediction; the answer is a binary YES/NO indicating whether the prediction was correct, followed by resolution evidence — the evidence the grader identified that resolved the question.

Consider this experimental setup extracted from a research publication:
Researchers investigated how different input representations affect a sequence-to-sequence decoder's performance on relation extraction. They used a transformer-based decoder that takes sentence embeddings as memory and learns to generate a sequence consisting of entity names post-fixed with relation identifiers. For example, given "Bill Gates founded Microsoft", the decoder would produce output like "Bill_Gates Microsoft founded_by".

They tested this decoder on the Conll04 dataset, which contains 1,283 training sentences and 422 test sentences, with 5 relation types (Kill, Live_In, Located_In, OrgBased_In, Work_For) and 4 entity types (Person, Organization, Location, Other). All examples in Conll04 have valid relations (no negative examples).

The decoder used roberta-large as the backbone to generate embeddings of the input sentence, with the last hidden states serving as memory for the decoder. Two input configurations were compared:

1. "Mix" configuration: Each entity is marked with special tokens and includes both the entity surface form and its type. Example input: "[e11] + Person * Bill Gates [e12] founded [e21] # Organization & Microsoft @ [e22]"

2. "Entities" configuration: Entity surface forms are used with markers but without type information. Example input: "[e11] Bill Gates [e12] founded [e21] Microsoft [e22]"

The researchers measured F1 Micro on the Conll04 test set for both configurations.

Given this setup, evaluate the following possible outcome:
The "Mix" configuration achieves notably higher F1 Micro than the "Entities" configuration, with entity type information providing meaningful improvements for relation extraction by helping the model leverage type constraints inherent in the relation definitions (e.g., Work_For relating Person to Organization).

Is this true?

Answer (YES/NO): YES